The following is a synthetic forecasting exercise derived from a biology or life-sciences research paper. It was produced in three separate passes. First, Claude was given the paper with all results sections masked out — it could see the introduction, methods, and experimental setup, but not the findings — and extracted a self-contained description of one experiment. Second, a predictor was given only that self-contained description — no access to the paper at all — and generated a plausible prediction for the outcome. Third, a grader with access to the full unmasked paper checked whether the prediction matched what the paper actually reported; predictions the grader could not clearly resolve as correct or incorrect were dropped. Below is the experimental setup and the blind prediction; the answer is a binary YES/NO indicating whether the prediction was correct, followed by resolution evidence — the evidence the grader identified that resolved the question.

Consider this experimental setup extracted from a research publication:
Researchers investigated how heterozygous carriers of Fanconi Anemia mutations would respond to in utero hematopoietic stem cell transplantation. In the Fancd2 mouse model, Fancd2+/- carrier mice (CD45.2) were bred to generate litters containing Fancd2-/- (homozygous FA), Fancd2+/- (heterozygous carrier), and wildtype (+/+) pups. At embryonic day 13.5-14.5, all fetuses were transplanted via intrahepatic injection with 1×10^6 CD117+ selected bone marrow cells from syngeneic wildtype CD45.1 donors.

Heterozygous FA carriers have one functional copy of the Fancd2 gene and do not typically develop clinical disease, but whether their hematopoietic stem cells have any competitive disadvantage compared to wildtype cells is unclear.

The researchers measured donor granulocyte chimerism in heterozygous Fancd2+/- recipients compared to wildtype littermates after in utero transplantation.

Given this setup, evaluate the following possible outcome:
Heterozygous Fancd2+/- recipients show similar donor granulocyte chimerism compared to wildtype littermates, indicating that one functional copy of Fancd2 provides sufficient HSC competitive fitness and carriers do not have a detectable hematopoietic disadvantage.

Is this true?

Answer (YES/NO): YES